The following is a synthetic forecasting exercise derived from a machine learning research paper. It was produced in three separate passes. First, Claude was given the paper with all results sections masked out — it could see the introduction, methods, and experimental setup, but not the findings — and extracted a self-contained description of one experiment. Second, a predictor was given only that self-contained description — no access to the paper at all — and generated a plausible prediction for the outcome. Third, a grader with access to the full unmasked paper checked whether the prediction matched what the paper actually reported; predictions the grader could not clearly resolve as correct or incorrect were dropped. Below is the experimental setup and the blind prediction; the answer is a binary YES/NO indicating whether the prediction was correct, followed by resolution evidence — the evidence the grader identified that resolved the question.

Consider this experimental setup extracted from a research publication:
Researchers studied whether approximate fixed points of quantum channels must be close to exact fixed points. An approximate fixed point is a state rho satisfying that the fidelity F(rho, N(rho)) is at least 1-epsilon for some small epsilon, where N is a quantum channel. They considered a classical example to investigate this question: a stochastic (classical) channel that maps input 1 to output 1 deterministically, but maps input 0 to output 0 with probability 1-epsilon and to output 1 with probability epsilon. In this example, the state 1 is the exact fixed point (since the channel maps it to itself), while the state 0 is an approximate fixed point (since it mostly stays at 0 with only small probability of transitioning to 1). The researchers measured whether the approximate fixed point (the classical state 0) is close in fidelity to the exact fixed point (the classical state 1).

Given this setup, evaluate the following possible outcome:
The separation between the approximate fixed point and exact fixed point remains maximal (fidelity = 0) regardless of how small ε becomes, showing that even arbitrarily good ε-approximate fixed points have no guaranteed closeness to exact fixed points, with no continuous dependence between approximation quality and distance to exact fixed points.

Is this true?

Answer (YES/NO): NO